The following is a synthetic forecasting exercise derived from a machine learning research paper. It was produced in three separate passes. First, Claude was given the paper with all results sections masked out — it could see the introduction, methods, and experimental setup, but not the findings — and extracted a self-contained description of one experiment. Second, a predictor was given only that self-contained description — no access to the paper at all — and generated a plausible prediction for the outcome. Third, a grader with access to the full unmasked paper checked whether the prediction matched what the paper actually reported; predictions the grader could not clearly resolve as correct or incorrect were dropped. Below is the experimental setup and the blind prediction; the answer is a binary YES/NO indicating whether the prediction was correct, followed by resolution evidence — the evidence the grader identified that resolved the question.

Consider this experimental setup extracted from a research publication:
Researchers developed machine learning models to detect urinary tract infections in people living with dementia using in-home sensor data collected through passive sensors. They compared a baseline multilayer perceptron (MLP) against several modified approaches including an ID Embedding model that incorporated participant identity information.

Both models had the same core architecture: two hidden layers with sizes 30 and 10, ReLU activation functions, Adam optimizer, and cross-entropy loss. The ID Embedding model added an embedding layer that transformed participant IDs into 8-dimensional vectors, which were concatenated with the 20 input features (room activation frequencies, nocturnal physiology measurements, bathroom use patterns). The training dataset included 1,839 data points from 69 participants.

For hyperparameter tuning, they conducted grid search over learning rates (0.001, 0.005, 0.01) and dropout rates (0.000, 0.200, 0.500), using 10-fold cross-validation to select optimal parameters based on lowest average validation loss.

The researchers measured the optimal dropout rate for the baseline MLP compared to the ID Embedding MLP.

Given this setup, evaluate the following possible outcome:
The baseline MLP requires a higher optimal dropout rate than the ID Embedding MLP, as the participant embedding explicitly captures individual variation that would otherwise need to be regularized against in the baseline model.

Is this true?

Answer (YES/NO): YES